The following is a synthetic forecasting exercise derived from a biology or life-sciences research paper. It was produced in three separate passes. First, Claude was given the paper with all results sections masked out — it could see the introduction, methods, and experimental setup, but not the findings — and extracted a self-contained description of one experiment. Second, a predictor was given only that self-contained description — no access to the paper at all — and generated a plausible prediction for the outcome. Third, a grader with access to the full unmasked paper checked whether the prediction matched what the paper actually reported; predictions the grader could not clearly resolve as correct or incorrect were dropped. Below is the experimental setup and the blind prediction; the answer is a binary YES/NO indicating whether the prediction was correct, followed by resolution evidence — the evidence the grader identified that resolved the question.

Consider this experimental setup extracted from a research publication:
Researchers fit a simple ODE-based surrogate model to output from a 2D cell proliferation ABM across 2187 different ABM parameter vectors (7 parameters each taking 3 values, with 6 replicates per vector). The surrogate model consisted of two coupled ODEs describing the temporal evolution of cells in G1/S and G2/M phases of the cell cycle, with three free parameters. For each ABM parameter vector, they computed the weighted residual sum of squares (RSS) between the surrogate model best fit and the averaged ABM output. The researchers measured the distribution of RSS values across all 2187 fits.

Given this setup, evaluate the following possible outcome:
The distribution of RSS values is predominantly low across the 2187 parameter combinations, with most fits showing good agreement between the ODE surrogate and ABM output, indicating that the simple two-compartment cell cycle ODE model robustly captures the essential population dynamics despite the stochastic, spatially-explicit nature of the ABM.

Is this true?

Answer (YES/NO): YES